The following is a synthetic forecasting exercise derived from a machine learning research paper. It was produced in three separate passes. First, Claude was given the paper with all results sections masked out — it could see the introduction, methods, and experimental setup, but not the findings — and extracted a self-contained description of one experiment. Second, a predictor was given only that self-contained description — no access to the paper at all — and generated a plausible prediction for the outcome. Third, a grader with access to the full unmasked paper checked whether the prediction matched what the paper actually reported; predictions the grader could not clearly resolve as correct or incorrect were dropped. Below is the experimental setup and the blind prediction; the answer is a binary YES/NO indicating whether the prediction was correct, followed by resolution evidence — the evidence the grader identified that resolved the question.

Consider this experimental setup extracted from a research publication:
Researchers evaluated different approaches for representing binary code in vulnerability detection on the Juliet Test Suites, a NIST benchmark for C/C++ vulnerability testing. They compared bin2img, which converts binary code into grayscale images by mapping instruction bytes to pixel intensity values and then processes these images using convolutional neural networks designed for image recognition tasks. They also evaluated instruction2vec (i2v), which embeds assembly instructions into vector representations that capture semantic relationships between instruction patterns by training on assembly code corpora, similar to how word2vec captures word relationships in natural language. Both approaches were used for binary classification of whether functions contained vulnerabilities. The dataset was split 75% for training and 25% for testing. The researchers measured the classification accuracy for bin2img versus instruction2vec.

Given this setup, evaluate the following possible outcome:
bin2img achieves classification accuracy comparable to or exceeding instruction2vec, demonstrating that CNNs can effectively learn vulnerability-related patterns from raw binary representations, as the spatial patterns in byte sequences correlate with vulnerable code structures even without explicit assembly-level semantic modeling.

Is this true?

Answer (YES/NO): YES